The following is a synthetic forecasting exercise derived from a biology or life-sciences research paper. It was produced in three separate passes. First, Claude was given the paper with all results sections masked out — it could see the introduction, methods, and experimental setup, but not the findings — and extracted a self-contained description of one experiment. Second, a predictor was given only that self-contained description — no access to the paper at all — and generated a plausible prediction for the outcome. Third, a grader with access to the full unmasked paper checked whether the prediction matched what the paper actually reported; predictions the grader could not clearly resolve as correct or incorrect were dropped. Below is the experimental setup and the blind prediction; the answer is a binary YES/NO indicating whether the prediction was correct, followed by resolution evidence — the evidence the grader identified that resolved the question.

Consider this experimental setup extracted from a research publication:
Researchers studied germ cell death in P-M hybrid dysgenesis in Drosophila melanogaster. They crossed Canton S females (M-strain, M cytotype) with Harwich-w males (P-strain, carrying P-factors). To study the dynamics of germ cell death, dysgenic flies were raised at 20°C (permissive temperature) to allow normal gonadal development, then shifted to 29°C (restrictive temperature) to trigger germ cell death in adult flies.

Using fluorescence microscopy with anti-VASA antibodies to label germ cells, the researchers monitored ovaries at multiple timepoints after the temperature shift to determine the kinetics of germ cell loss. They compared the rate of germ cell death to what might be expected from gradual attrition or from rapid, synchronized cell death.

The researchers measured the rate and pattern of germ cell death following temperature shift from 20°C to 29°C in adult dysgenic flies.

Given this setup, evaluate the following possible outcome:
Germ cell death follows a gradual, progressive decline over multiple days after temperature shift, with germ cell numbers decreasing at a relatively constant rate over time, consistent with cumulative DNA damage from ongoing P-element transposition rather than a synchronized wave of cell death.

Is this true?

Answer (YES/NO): NO